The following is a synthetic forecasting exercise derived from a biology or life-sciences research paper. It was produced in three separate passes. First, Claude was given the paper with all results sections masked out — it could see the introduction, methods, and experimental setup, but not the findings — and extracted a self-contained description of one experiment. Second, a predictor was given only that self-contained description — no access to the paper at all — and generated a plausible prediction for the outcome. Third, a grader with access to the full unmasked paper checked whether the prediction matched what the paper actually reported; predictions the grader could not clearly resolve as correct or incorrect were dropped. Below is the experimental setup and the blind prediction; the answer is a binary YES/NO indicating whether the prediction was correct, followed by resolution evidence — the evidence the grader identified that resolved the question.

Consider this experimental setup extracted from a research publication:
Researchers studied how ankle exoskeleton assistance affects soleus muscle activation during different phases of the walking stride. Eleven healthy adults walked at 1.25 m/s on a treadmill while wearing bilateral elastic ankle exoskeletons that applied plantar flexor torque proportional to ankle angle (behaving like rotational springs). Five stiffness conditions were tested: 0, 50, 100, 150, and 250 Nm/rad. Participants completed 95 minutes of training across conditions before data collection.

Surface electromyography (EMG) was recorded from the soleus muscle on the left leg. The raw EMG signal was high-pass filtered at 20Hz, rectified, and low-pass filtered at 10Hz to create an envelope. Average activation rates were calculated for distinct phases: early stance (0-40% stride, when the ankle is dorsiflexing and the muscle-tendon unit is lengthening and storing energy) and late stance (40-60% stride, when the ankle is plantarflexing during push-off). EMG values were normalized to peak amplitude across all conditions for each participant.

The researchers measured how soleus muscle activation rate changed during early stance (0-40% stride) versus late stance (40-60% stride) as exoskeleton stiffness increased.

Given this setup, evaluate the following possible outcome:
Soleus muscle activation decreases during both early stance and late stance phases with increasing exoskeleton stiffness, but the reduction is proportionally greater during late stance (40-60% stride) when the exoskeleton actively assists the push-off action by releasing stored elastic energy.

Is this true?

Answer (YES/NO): NO